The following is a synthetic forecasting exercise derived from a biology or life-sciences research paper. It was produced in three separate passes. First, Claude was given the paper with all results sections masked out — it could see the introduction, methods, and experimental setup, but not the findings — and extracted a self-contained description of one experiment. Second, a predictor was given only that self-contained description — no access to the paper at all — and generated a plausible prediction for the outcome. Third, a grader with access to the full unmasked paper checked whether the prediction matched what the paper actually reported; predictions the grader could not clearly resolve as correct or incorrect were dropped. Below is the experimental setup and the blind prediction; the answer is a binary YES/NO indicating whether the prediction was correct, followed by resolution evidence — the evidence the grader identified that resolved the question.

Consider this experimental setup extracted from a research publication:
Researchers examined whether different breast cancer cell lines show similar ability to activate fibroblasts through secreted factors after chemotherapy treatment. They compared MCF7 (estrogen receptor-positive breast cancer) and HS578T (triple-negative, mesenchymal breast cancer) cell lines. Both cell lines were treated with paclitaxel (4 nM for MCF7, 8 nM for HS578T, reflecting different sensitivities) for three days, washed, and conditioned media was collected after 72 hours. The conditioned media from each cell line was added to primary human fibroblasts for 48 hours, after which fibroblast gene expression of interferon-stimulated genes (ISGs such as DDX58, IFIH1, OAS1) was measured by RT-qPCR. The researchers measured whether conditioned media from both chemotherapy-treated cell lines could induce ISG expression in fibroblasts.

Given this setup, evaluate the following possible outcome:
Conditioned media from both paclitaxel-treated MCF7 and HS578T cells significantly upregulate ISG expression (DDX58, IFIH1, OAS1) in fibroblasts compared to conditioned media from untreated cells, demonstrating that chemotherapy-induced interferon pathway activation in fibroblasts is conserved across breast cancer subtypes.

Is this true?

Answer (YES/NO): YES